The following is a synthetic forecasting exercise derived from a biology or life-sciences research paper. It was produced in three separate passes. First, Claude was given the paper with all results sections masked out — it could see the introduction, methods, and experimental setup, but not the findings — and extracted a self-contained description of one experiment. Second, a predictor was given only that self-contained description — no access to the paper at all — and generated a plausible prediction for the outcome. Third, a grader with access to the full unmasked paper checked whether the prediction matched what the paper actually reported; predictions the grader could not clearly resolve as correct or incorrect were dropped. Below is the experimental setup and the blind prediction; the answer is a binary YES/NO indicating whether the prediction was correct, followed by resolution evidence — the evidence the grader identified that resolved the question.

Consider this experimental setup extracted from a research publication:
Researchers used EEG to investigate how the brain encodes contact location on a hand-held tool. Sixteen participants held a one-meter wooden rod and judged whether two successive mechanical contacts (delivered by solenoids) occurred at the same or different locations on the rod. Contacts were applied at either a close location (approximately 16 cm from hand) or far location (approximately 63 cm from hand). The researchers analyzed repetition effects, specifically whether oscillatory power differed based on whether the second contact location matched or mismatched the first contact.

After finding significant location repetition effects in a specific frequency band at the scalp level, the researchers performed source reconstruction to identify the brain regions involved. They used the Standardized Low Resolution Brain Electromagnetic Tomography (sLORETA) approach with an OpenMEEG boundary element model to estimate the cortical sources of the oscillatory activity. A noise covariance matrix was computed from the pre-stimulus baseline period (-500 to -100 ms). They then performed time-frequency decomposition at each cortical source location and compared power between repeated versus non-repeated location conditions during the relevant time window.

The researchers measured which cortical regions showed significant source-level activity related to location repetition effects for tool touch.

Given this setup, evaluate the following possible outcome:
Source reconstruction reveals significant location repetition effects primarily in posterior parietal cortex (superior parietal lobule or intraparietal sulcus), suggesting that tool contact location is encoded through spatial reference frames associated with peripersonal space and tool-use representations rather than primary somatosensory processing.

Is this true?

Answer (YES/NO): NO